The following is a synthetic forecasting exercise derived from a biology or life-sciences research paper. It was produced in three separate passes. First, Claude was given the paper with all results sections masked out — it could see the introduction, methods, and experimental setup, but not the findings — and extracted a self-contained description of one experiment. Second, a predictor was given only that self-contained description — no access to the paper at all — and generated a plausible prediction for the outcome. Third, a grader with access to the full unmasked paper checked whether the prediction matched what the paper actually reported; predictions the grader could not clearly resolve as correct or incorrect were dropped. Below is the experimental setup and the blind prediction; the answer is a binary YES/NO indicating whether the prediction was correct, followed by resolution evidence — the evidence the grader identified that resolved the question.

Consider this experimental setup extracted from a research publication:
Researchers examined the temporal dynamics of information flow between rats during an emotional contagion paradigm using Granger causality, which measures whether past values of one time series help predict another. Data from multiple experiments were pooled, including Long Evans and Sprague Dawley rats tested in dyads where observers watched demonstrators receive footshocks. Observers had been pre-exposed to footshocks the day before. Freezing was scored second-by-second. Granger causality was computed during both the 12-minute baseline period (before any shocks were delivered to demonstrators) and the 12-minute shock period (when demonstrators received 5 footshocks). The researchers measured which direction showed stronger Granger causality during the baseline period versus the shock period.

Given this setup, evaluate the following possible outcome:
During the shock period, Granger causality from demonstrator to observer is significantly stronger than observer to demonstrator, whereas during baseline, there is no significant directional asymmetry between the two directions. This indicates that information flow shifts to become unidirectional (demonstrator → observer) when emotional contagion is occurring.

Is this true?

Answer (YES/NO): NO